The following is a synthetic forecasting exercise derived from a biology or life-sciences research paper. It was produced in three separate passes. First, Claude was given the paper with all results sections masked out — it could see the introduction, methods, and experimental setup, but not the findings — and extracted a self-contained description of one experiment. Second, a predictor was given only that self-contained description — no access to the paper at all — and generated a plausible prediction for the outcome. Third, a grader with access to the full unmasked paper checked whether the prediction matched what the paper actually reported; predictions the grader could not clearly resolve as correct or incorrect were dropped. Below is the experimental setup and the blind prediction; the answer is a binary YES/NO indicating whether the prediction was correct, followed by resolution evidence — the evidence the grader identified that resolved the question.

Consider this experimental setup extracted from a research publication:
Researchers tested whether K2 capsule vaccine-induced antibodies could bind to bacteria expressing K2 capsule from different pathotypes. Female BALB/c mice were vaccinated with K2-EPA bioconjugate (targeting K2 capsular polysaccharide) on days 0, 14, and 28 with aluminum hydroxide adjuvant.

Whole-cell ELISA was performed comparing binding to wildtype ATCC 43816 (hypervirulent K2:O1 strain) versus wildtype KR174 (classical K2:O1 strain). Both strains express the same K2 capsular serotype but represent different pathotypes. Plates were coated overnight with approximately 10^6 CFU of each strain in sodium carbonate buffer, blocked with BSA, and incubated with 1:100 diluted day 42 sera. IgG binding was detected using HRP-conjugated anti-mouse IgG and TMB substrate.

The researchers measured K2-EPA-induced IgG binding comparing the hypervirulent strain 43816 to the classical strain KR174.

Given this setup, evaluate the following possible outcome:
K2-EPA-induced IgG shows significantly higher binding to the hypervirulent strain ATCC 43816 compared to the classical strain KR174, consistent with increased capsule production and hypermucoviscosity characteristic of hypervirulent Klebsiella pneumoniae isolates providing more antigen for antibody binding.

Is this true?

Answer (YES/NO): NO